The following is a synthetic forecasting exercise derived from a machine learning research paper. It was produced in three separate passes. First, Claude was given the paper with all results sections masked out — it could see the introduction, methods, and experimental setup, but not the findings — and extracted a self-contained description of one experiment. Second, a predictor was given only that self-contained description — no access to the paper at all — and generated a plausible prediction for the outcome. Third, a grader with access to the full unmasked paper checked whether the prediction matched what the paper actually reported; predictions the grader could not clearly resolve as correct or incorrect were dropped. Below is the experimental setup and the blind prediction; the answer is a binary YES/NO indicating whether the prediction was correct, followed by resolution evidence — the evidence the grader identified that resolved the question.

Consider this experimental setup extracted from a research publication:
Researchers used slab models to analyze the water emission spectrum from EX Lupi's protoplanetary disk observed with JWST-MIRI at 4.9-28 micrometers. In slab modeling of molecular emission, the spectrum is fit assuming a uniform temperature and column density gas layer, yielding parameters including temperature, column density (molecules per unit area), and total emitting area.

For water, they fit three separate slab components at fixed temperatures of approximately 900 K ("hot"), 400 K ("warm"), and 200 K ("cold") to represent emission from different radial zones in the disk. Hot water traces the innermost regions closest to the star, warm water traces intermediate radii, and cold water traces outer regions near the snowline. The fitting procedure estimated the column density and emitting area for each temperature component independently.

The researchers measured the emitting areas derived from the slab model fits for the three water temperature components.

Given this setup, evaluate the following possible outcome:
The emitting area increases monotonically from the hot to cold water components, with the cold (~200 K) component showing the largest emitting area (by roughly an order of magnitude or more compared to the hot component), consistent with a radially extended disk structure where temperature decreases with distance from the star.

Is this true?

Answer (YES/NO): YES